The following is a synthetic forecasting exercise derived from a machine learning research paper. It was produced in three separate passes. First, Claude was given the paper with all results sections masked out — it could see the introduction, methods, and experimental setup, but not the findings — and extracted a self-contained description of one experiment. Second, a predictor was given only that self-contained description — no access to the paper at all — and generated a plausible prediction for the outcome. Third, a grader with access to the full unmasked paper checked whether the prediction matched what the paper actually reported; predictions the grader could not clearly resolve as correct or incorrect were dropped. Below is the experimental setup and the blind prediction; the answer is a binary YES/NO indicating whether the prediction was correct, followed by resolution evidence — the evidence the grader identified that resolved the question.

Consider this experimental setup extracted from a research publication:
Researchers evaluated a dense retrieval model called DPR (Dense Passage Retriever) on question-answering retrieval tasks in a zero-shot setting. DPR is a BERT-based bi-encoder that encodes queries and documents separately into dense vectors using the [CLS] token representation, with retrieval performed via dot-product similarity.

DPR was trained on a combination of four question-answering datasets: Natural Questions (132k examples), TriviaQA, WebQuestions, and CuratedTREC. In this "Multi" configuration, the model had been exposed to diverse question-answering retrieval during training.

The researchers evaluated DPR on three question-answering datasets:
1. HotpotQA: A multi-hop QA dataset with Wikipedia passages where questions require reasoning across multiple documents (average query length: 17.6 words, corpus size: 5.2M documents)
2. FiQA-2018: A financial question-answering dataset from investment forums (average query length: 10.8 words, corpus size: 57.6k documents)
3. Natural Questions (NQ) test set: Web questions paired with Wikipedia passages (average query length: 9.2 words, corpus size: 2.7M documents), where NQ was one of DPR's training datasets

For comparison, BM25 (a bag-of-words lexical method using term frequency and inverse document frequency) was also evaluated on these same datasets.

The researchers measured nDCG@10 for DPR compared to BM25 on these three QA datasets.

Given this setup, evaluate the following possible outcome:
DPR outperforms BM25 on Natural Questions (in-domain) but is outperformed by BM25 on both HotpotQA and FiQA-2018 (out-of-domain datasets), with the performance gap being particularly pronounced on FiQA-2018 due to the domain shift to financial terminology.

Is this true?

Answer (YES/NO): YES